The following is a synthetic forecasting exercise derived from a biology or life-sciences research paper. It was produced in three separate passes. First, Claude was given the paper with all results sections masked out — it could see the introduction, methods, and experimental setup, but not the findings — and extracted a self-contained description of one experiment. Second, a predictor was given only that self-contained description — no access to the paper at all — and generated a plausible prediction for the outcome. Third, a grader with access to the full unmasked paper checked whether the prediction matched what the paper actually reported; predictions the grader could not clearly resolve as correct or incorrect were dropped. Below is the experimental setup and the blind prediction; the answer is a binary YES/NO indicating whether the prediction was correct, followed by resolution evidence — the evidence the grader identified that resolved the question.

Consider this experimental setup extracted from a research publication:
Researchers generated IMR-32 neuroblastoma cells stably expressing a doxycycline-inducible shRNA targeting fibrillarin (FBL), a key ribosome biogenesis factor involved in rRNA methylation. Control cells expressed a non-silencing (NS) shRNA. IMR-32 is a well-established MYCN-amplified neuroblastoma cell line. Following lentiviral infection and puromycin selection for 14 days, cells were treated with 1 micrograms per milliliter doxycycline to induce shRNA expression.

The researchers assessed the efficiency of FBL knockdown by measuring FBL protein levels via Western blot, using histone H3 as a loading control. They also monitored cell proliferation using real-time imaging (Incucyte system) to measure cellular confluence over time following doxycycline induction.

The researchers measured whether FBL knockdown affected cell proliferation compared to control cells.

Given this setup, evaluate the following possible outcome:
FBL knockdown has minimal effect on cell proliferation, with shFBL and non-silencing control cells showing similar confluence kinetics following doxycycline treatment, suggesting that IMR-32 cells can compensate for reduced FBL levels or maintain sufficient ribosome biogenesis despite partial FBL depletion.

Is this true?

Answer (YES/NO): NO